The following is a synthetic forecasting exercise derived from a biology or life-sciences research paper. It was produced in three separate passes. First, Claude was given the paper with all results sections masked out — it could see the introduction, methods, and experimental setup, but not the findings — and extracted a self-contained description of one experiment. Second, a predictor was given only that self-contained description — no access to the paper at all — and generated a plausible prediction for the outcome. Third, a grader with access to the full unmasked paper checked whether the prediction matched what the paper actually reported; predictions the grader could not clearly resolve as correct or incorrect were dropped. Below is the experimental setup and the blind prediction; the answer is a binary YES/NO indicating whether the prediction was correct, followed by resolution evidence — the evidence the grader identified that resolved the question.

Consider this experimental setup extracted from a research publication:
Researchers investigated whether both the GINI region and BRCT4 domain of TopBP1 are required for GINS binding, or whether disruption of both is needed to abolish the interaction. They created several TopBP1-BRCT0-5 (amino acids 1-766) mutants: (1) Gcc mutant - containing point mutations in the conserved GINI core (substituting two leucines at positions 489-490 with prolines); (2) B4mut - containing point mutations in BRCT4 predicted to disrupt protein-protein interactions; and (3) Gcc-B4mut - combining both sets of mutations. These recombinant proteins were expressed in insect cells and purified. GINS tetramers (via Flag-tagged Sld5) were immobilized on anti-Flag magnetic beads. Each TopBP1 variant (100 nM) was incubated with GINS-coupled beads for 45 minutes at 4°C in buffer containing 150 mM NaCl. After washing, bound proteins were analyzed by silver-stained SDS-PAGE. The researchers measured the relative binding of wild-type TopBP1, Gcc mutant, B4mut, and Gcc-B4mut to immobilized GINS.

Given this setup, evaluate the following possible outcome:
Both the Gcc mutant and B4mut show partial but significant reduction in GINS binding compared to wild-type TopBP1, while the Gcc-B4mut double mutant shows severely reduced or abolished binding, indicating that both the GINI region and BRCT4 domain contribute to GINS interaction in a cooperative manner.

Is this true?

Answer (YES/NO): NO